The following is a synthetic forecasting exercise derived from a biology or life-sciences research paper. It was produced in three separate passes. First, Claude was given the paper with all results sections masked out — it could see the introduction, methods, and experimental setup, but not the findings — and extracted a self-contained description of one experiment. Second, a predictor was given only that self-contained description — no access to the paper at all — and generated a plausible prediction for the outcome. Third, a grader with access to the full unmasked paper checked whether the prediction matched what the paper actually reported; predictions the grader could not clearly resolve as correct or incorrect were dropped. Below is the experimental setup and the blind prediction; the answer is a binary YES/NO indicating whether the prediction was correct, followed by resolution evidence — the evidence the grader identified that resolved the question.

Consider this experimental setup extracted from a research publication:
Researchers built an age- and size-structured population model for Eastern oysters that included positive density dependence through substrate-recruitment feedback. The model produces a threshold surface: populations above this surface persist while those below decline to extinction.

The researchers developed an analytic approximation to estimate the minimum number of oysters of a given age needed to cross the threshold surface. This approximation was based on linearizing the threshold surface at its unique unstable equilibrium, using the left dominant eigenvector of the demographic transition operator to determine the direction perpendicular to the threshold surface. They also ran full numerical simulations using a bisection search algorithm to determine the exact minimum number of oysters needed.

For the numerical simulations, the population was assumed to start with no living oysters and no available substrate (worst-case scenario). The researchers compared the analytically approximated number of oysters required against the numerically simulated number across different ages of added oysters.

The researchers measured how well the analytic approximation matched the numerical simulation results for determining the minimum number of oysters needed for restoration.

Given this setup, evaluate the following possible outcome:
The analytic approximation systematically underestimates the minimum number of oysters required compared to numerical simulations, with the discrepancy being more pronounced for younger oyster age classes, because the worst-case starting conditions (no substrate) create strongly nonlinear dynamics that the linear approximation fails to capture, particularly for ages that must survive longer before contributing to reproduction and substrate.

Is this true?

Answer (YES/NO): NO